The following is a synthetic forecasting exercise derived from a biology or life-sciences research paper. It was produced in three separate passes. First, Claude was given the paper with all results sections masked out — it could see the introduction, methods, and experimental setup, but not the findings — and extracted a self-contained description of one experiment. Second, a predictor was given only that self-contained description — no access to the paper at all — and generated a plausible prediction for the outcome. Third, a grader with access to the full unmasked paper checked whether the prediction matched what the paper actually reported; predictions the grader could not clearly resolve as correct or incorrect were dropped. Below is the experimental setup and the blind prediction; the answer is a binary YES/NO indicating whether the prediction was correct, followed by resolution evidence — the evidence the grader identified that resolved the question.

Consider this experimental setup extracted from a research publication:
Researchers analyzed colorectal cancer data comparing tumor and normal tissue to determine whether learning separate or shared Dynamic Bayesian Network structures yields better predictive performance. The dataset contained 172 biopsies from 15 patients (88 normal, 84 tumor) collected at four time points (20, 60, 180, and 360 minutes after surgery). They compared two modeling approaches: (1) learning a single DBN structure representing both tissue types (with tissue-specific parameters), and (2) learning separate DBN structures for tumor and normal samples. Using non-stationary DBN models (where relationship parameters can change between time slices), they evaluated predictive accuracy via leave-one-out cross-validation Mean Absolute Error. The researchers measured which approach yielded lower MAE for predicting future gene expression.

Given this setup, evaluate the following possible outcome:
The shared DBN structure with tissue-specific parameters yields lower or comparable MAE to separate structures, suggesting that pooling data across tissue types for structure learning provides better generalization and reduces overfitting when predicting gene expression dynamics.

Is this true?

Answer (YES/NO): NO